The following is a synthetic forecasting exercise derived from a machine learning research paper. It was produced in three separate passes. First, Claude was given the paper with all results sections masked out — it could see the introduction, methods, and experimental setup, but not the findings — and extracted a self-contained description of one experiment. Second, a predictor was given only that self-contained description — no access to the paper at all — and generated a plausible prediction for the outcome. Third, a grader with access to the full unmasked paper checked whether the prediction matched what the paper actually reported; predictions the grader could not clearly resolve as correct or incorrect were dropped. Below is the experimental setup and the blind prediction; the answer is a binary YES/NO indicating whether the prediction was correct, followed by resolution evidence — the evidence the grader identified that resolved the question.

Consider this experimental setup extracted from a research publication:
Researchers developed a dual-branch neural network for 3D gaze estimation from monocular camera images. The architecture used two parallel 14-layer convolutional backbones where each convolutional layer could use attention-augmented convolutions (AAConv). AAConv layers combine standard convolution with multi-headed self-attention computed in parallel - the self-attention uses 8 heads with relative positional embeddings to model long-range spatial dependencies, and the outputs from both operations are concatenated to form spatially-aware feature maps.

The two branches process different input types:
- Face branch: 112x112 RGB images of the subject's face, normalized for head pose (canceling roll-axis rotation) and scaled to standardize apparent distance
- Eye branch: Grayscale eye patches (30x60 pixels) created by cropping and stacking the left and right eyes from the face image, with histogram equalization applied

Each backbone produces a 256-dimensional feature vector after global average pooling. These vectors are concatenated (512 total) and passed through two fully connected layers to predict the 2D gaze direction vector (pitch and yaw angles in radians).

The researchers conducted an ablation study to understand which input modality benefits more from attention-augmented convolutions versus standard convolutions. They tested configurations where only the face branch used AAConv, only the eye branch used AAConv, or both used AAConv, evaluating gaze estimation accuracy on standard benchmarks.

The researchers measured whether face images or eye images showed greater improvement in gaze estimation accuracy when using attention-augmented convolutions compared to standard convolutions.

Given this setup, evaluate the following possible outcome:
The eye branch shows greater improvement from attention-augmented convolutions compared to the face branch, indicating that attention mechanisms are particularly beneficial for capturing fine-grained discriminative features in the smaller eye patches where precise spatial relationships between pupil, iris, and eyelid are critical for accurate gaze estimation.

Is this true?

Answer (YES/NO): NO